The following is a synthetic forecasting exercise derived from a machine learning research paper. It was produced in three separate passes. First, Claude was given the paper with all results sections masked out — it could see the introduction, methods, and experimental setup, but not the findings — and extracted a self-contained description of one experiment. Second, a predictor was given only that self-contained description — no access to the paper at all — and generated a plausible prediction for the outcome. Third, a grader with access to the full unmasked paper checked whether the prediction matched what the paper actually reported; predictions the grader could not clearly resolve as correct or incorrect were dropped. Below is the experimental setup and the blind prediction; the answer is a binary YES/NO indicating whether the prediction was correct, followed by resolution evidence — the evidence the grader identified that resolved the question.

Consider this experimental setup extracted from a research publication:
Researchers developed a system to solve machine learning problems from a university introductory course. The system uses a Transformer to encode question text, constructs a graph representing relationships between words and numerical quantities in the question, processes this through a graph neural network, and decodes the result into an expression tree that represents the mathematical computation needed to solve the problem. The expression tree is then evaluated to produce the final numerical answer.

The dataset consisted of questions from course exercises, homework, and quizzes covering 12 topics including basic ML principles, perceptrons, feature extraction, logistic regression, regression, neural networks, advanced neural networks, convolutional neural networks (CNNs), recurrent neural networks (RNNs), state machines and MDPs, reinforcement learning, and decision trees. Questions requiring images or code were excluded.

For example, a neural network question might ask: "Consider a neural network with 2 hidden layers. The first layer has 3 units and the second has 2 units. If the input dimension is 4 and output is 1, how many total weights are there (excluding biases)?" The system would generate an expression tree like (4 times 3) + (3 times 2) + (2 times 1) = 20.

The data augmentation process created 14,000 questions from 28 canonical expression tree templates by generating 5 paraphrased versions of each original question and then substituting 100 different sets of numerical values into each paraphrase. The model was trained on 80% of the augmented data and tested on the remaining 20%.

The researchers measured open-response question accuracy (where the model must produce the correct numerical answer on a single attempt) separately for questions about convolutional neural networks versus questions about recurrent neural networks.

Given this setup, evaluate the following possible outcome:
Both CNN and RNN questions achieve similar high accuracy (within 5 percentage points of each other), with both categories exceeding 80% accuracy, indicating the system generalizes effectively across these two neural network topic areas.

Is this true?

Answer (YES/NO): NO